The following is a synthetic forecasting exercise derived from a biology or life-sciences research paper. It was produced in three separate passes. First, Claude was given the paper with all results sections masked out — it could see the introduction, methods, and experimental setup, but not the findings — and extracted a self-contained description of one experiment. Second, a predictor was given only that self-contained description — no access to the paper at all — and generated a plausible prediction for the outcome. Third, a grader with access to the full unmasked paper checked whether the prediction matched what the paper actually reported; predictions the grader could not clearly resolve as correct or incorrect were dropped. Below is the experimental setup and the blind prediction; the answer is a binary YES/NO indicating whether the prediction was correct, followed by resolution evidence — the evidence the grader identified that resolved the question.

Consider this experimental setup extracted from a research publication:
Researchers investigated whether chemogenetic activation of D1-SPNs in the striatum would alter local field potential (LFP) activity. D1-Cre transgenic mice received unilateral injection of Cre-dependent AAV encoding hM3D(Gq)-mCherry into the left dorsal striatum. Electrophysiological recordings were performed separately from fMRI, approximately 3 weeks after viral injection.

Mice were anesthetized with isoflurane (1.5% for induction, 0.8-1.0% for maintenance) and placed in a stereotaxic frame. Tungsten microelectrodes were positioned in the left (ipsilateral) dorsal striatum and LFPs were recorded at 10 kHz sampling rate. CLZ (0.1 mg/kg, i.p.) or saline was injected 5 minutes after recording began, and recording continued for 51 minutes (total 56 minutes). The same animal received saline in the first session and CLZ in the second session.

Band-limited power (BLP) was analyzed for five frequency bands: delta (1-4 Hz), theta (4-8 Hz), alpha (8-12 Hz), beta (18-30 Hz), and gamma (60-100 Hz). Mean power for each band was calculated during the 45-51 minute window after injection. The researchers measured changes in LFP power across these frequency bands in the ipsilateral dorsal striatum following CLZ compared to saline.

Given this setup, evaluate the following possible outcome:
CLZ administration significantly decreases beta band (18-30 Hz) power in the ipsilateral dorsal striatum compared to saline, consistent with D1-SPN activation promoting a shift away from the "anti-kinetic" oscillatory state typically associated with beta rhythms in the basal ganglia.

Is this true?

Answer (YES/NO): NO